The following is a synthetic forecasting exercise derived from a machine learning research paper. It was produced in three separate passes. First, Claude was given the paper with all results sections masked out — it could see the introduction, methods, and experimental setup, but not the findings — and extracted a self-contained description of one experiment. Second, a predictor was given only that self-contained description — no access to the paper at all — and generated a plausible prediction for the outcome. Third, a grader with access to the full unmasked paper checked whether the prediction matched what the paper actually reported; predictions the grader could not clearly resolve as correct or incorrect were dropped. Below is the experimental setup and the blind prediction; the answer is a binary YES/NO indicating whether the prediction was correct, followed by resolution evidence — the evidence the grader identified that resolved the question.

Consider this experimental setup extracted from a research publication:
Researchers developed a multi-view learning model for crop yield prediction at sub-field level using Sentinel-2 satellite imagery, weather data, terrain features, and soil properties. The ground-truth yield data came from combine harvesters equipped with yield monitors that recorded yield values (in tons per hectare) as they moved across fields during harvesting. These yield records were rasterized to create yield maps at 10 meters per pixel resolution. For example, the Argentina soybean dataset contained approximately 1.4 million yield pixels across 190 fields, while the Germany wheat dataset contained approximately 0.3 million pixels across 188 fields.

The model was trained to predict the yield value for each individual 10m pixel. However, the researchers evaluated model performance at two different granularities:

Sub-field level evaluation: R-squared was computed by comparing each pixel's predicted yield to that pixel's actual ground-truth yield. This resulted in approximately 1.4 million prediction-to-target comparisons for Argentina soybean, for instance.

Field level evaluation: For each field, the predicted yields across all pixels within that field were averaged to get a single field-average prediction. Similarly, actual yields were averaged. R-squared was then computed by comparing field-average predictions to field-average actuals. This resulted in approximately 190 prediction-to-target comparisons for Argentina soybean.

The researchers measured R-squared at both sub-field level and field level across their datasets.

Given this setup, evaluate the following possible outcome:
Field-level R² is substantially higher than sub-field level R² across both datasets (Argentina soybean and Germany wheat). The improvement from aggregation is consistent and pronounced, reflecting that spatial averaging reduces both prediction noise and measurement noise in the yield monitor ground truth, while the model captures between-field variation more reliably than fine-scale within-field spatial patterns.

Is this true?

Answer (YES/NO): NO